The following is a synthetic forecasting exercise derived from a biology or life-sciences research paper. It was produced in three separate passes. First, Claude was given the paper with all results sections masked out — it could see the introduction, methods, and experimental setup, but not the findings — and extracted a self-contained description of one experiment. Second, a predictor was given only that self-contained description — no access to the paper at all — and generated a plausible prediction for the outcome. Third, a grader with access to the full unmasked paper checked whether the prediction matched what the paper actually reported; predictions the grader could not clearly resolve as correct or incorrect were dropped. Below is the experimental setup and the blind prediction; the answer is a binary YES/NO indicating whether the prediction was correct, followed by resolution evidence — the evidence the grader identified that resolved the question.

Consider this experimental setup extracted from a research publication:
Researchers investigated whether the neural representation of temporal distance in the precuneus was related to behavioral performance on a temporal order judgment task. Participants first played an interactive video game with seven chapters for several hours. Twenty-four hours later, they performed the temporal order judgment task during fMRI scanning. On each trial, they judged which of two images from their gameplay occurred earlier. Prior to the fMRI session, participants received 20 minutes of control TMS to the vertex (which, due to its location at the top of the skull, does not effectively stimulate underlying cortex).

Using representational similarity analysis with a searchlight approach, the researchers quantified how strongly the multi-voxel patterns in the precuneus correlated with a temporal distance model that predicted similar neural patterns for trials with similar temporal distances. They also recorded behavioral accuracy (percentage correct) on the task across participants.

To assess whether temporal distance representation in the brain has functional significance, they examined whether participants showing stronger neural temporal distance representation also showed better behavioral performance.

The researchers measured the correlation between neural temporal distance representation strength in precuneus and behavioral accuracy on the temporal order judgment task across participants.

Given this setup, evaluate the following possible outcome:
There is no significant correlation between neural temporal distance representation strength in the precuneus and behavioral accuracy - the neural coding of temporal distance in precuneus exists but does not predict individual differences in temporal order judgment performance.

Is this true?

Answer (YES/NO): NO